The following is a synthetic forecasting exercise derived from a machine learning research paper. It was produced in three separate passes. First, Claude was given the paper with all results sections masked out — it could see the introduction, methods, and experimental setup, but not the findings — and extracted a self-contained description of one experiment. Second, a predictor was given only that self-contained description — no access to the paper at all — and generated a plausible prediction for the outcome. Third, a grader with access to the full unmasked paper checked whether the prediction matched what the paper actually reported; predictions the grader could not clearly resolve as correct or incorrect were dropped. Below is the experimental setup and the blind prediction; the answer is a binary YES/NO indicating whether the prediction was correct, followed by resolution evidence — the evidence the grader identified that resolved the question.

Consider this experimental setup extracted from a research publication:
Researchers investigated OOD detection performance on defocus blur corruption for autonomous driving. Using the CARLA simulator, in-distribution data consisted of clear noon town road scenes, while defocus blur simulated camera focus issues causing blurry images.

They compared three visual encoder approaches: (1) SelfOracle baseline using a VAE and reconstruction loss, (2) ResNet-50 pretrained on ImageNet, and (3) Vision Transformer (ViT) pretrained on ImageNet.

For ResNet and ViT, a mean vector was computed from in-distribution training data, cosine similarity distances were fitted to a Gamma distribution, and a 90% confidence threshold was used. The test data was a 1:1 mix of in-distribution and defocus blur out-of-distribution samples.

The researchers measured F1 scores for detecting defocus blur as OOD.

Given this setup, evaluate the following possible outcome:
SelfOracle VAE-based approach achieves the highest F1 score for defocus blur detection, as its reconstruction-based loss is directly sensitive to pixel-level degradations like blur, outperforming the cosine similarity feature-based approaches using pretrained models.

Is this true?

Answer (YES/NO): NO